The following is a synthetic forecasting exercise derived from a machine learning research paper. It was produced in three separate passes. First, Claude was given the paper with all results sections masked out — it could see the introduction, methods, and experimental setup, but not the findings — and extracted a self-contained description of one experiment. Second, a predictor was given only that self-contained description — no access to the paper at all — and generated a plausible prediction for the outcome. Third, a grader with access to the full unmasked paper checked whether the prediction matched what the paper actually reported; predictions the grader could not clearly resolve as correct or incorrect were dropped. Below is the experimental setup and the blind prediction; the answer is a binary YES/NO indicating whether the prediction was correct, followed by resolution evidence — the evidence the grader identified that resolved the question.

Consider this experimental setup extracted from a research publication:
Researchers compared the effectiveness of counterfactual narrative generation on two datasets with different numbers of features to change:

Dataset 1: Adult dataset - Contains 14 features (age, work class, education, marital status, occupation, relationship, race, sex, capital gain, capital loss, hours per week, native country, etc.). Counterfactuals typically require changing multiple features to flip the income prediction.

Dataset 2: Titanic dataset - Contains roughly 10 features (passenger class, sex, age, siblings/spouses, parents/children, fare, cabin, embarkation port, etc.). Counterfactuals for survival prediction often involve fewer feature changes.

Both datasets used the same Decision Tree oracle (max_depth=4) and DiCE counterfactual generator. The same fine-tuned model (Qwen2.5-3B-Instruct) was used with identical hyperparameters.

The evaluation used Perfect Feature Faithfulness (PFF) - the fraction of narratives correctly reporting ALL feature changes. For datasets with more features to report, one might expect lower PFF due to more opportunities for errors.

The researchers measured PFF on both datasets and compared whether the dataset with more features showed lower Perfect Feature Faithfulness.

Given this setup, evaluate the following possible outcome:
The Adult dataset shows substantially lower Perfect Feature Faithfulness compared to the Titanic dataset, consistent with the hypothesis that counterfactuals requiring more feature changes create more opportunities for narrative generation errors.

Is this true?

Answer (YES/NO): NO